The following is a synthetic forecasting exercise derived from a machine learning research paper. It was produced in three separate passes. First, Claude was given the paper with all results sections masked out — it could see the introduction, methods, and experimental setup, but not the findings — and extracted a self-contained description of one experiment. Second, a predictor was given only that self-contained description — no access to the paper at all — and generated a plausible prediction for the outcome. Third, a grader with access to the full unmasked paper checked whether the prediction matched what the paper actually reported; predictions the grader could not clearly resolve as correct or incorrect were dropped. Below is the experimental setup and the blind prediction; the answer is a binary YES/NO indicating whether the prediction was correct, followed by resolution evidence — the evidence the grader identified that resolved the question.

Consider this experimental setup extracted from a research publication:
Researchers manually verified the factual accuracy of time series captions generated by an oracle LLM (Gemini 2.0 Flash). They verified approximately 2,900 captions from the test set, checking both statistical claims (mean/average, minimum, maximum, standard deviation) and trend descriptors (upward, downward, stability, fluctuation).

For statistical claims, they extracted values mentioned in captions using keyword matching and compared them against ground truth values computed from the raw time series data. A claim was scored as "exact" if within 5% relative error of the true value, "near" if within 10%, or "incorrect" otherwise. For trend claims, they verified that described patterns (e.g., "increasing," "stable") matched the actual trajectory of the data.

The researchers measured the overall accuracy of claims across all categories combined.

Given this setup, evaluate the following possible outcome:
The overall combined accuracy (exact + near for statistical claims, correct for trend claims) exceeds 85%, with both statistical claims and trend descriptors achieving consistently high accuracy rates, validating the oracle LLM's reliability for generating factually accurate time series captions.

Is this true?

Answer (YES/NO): YES